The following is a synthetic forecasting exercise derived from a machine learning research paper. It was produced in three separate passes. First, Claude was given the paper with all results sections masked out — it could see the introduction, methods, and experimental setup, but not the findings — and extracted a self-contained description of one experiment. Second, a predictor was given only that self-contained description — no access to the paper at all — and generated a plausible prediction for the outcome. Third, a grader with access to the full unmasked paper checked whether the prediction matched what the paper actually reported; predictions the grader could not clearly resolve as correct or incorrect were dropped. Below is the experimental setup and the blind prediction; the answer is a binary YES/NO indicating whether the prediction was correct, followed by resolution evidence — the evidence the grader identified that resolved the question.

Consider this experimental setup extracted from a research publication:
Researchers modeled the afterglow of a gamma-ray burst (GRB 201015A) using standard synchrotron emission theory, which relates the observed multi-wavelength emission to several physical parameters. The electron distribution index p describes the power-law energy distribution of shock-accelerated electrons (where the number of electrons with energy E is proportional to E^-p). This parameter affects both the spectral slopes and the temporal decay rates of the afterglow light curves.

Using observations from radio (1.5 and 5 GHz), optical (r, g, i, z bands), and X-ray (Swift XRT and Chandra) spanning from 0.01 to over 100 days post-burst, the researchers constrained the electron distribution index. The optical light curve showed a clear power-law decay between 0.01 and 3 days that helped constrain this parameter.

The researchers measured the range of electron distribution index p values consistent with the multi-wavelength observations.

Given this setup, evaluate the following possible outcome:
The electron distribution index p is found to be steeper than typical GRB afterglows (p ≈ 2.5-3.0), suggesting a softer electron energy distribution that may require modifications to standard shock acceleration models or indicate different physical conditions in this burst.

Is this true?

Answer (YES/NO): NO